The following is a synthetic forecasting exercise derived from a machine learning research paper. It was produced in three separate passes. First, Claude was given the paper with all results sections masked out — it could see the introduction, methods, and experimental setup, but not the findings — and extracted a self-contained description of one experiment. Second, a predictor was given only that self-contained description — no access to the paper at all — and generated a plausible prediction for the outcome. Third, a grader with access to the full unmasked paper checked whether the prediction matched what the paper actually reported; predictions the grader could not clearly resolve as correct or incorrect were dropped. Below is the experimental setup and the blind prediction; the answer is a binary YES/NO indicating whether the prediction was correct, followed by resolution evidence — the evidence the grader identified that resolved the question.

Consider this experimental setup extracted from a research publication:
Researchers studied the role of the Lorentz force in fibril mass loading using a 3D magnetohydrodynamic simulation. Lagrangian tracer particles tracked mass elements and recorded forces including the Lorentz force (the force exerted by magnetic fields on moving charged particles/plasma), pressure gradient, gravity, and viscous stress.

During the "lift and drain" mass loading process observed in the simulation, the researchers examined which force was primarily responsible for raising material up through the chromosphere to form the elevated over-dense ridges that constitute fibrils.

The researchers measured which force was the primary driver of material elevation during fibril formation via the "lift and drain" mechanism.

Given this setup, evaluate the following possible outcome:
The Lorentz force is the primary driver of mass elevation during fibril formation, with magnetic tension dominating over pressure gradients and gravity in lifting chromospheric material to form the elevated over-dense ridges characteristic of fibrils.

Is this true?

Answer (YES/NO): NO